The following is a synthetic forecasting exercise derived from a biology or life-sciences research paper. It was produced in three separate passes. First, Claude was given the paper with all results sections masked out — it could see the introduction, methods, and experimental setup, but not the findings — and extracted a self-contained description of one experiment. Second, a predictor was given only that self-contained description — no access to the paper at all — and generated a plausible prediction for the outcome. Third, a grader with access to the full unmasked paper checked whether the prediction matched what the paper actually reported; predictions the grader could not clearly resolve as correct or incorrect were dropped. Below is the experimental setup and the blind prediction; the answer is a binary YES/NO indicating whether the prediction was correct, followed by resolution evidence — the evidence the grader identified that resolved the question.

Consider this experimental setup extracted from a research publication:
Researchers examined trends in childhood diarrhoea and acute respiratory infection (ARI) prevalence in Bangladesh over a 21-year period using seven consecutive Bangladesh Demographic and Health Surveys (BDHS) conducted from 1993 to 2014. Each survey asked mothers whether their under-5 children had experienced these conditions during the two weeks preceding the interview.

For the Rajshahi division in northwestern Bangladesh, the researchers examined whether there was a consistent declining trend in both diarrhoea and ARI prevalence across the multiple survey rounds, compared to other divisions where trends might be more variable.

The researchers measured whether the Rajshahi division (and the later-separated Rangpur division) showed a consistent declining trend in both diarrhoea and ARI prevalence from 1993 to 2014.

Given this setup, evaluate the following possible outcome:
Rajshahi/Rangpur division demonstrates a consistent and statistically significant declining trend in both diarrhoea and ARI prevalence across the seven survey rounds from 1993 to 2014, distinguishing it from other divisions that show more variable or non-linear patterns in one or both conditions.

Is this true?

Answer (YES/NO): NO